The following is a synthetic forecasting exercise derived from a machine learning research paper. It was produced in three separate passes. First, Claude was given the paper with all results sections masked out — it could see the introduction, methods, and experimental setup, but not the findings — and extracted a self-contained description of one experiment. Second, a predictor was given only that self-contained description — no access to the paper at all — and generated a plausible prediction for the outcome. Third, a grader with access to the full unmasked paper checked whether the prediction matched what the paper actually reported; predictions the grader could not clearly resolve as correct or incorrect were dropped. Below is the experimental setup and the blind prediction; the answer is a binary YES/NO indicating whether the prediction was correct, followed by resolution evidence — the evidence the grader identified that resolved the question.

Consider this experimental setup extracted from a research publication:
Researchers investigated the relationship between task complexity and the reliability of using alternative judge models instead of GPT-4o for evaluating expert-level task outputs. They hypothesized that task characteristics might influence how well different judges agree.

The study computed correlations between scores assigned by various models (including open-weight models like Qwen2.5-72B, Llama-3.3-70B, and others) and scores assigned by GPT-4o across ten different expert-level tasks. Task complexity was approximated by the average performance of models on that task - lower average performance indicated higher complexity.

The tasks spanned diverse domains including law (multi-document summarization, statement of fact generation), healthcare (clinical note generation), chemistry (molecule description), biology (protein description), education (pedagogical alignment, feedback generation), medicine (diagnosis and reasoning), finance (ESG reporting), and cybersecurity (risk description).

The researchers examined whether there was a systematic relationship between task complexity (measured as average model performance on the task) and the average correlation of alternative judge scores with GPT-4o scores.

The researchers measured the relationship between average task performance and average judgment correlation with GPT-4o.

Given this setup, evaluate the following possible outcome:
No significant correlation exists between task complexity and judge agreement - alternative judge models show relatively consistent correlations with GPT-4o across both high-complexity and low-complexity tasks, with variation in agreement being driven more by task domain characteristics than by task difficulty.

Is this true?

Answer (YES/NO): NO